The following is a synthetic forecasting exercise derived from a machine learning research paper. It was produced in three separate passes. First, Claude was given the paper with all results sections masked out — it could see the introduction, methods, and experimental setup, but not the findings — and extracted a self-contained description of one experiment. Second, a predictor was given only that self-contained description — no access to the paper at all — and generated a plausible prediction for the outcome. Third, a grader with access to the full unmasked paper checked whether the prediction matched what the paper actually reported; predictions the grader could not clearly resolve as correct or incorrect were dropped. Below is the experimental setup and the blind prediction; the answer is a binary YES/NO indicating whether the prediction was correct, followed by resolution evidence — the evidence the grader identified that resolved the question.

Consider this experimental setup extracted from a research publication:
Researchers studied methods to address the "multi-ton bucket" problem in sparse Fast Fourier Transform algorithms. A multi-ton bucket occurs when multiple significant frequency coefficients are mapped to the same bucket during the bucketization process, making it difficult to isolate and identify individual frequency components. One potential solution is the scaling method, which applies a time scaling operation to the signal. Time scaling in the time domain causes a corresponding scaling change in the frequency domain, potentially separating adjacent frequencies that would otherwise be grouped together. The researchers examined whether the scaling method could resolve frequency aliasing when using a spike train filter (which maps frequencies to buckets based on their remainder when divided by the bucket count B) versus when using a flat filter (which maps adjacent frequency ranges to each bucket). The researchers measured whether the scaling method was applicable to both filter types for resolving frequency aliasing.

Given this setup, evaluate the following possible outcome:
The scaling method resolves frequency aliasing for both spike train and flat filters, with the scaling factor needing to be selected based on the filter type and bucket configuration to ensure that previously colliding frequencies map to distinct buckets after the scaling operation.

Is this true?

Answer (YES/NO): NO